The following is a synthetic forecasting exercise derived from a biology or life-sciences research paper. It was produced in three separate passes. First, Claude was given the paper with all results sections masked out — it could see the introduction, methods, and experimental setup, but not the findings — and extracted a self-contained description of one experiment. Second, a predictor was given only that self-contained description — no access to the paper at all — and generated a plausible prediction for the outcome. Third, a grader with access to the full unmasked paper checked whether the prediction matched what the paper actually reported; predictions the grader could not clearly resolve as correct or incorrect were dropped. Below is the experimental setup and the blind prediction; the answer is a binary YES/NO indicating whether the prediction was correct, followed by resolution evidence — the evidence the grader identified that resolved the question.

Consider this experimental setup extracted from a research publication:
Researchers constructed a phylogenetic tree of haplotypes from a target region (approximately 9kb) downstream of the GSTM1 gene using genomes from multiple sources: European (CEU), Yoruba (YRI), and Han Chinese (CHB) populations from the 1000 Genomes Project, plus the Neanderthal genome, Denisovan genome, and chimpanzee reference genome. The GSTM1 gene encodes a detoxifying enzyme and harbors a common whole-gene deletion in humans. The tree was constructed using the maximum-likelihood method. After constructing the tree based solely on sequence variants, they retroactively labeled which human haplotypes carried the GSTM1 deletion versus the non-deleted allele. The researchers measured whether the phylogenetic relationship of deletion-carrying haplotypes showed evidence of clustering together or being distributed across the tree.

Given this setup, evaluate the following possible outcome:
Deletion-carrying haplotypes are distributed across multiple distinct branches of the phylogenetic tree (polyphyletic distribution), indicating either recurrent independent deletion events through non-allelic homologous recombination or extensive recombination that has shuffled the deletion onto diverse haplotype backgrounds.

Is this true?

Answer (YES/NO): YES